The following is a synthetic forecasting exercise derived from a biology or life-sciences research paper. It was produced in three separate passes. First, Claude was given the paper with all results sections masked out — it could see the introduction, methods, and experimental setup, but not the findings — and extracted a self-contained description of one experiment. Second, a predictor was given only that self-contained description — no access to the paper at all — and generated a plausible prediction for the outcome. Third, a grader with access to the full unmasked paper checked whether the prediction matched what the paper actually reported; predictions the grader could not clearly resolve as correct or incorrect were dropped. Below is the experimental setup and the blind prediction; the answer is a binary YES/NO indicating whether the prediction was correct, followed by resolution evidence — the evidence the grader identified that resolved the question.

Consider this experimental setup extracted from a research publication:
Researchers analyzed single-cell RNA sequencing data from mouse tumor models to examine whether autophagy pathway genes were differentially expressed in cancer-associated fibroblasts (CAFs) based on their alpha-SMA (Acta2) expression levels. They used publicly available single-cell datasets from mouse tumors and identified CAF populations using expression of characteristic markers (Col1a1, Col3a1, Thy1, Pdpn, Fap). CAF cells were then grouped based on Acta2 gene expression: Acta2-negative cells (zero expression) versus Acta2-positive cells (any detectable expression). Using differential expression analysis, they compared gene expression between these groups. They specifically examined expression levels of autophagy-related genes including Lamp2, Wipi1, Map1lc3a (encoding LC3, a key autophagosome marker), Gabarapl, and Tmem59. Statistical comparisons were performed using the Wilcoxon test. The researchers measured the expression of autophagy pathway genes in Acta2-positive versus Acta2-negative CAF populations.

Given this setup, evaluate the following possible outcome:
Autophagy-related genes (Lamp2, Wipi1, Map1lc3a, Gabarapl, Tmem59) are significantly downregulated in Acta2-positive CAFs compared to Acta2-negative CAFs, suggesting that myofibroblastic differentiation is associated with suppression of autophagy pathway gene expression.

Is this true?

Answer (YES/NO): NO